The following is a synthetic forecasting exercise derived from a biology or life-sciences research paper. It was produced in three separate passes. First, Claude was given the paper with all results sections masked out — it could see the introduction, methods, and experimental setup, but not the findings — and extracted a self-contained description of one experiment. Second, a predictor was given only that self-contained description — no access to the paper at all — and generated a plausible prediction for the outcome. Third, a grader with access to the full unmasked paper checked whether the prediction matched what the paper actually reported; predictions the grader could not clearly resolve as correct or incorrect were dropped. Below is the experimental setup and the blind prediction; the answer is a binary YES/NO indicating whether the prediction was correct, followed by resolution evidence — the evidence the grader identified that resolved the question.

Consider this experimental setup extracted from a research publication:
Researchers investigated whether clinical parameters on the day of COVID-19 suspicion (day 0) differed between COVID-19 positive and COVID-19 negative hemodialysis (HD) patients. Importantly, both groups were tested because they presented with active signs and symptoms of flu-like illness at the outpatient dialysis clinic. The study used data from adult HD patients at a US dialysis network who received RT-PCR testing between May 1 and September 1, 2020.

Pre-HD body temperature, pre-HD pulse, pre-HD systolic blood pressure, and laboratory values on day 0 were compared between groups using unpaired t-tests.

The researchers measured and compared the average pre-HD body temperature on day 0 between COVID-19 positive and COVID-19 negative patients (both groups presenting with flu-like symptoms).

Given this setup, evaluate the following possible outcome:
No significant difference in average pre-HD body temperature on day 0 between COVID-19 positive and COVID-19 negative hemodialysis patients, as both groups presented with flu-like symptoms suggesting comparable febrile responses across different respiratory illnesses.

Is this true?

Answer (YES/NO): NO